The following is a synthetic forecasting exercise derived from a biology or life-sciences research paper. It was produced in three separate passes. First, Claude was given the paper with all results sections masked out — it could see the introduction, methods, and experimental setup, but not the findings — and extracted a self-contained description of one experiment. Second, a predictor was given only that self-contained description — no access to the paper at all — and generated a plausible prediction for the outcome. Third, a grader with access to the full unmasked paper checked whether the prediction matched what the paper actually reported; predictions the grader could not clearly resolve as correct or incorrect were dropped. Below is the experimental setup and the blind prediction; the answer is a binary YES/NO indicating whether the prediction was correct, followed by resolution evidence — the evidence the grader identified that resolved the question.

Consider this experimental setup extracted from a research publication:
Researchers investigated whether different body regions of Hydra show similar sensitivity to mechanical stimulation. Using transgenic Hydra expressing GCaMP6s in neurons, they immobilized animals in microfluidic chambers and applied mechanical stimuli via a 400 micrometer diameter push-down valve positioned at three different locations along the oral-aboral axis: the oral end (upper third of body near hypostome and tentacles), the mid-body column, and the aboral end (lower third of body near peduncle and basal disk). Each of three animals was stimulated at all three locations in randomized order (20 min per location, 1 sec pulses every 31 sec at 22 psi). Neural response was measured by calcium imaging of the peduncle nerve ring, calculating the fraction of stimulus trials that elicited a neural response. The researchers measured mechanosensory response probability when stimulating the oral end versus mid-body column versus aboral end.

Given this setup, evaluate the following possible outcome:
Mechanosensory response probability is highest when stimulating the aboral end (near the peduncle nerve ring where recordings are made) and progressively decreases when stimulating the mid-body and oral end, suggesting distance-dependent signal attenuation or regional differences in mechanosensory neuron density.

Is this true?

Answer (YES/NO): NO